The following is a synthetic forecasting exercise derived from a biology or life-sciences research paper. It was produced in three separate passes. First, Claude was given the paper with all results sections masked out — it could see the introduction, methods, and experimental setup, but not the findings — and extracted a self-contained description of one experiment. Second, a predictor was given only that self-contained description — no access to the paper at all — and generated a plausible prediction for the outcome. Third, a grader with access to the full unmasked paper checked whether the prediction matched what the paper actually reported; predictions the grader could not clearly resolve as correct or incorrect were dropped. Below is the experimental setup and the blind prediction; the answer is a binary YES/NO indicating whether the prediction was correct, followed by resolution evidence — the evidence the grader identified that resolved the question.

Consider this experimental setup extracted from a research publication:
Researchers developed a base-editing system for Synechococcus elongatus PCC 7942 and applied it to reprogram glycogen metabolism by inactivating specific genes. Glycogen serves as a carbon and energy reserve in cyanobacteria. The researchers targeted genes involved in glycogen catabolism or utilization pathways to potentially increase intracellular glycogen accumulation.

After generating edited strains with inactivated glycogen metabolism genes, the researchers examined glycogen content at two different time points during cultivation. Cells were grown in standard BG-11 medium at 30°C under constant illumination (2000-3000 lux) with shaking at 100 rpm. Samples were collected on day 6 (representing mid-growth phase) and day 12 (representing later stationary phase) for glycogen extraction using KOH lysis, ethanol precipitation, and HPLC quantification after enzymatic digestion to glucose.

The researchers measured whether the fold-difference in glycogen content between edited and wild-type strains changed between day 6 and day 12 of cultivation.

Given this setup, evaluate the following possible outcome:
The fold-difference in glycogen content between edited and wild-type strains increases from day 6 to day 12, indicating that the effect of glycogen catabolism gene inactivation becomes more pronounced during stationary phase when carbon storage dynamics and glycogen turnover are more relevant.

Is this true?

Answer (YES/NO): NO